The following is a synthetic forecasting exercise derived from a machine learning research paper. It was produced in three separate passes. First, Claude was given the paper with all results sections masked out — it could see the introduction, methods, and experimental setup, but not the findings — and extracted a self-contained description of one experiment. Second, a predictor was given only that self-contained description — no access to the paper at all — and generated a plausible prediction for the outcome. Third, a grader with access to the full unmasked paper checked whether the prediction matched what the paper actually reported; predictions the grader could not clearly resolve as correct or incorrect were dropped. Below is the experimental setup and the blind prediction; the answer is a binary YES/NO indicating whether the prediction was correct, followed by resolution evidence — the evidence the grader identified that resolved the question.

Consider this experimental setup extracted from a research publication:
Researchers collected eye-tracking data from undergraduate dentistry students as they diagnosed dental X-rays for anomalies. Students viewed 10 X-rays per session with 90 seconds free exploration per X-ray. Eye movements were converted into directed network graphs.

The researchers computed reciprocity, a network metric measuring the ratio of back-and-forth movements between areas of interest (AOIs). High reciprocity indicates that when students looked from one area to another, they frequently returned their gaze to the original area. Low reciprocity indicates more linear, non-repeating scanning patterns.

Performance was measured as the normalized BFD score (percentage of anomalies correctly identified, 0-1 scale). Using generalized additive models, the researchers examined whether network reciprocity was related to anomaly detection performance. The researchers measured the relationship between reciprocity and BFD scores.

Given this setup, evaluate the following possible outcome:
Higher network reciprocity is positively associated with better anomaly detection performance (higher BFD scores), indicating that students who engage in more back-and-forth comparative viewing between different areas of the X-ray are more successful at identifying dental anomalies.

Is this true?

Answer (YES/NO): NO